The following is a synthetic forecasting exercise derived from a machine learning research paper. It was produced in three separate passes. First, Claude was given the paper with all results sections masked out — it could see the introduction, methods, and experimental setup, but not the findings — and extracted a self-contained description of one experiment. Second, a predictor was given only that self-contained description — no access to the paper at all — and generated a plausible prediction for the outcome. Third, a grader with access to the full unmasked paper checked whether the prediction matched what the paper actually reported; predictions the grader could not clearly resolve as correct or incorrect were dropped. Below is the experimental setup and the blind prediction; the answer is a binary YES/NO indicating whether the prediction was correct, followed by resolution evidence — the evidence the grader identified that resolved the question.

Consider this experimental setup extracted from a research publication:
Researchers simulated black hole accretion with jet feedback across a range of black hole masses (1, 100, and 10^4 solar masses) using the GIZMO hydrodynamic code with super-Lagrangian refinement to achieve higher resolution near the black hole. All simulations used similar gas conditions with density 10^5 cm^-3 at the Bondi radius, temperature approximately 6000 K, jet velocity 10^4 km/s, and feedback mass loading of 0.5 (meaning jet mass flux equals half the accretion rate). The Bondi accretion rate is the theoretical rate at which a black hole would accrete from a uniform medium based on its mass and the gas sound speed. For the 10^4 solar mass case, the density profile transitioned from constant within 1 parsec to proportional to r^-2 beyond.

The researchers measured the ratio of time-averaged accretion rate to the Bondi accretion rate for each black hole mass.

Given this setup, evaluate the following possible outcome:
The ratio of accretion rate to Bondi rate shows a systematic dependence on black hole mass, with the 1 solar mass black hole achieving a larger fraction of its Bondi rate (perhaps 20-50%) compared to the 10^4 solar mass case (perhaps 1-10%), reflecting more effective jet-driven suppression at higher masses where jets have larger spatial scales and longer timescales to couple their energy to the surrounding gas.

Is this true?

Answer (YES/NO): NO